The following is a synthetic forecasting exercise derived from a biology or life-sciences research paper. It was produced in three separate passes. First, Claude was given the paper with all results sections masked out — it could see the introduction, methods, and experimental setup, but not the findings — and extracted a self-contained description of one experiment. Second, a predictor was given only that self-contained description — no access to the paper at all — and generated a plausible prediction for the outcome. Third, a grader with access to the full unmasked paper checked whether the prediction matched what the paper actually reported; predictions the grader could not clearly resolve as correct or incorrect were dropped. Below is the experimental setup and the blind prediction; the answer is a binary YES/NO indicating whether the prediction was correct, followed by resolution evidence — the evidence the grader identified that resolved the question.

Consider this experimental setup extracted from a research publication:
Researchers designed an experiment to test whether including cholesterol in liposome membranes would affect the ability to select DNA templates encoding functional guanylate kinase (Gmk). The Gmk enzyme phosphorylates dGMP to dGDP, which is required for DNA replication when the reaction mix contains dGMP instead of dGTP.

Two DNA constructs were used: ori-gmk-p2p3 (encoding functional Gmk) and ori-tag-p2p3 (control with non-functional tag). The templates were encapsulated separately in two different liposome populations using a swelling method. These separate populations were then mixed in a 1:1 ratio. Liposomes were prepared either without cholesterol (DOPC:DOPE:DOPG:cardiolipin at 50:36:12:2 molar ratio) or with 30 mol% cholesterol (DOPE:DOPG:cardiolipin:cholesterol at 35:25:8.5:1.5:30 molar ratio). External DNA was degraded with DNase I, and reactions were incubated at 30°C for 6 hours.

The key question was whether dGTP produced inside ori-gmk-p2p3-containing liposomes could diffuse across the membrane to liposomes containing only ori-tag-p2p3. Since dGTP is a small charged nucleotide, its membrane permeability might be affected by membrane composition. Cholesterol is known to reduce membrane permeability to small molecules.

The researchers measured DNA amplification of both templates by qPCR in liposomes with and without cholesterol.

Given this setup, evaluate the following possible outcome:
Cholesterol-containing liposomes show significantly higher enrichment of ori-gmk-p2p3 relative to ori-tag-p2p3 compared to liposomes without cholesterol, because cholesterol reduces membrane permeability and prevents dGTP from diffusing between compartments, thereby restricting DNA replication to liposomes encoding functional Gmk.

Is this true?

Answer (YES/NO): YES